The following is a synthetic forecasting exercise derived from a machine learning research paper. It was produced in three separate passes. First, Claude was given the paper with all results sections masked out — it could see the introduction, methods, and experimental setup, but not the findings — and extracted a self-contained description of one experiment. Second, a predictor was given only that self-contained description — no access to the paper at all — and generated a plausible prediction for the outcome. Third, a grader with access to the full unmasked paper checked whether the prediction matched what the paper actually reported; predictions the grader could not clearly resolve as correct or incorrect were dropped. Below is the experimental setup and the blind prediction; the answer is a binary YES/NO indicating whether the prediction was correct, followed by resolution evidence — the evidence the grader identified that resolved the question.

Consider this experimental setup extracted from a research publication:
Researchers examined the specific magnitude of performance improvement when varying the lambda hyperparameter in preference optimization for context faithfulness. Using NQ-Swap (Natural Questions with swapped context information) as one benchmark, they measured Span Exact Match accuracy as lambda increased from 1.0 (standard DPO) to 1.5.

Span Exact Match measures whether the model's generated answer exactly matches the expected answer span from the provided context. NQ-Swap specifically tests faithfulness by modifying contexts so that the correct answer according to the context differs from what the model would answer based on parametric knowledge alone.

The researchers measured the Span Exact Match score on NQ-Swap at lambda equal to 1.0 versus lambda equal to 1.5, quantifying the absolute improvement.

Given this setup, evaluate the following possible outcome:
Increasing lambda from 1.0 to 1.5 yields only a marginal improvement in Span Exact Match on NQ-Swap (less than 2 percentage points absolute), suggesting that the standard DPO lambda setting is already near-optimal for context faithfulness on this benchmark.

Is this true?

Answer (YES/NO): YES